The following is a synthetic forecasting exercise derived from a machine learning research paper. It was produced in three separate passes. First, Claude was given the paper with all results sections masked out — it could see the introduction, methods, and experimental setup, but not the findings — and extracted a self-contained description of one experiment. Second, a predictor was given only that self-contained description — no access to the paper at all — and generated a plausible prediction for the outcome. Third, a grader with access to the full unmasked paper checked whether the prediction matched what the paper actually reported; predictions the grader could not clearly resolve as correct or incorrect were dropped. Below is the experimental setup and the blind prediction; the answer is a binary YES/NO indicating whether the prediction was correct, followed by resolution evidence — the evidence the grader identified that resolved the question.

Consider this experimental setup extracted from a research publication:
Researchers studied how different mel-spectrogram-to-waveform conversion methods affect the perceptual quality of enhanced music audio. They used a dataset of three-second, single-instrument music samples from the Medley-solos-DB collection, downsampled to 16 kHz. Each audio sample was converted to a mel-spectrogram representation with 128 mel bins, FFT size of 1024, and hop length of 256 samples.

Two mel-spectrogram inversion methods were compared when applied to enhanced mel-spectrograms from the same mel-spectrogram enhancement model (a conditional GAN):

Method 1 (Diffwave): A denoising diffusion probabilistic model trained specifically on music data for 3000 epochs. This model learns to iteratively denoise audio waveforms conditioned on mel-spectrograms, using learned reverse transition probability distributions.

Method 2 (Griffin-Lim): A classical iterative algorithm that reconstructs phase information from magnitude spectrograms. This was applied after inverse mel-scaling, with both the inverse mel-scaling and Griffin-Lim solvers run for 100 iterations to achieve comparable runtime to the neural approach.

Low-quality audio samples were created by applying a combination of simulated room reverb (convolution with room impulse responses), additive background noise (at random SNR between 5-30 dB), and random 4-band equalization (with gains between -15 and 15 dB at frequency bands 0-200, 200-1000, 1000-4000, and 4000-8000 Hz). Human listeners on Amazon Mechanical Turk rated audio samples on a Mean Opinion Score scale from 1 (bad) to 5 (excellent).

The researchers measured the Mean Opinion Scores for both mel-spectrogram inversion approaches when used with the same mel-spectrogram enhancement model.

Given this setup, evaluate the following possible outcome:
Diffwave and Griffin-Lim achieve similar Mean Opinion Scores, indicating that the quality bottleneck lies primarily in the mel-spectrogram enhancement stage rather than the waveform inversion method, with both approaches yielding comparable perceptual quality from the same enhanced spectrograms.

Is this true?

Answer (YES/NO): NO